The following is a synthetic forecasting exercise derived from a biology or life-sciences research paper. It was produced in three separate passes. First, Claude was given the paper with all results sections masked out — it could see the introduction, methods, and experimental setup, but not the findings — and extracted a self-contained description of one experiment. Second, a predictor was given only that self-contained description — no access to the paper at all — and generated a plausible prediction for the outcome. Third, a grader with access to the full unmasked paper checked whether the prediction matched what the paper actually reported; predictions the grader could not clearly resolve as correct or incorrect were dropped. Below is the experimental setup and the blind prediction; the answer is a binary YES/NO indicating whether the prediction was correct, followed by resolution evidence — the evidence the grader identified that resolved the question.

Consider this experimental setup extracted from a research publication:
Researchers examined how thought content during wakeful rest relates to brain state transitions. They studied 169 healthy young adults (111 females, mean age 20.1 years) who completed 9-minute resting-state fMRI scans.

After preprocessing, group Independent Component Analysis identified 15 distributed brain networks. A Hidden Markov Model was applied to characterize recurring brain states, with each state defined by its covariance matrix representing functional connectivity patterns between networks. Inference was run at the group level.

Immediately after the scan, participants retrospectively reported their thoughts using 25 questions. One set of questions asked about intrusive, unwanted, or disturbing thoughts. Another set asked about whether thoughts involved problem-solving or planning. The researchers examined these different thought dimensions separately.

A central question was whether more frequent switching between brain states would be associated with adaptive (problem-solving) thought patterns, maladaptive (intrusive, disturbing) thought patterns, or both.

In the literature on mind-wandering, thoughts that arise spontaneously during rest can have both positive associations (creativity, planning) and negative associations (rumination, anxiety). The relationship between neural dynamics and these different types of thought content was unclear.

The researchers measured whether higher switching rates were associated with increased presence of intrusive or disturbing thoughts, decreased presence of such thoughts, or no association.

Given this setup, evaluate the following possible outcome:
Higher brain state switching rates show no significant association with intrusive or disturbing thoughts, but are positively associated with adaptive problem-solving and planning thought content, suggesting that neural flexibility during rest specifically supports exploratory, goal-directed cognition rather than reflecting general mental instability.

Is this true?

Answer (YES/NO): NO